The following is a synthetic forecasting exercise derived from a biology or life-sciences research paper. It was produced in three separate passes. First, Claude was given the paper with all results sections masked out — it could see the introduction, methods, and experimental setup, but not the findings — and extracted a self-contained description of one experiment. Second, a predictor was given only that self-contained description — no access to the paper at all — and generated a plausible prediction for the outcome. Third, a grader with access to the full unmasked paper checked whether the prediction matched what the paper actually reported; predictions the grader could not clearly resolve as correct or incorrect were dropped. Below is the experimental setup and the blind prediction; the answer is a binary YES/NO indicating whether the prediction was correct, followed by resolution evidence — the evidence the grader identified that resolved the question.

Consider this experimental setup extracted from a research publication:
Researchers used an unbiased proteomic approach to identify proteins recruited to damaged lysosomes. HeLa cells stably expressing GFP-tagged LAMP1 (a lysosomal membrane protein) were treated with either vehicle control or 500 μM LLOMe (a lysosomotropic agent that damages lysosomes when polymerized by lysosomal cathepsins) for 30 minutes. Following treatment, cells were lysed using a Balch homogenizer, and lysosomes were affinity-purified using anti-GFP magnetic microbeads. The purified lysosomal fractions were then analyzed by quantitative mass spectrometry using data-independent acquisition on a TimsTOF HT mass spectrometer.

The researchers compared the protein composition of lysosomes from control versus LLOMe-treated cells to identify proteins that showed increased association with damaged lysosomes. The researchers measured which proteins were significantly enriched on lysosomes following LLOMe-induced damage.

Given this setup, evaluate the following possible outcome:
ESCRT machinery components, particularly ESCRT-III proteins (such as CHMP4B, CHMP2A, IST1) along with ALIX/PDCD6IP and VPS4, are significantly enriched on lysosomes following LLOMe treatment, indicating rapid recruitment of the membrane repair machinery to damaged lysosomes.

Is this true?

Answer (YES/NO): YES